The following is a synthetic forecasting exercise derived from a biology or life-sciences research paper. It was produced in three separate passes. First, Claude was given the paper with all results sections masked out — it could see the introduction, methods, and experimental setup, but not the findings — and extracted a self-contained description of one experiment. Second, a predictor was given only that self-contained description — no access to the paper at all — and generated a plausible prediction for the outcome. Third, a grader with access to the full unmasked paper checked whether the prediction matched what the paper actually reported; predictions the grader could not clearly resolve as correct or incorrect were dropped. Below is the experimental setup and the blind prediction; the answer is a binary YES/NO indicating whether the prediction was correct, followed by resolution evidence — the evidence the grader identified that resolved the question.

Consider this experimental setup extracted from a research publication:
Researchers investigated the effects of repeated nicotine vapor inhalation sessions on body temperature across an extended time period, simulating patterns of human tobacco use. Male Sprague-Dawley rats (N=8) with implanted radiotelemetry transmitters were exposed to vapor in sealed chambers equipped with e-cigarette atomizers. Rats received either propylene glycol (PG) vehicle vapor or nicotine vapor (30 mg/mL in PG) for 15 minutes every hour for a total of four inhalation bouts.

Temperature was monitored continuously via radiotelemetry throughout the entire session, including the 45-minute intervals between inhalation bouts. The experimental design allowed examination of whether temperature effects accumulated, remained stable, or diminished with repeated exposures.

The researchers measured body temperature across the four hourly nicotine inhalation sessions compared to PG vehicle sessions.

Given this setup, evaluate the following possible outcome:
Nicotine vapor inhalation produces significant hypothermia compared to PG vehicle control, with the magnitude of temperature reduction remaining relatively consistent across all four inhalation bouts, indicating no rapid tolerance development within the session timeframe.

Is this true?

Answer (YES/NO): NO